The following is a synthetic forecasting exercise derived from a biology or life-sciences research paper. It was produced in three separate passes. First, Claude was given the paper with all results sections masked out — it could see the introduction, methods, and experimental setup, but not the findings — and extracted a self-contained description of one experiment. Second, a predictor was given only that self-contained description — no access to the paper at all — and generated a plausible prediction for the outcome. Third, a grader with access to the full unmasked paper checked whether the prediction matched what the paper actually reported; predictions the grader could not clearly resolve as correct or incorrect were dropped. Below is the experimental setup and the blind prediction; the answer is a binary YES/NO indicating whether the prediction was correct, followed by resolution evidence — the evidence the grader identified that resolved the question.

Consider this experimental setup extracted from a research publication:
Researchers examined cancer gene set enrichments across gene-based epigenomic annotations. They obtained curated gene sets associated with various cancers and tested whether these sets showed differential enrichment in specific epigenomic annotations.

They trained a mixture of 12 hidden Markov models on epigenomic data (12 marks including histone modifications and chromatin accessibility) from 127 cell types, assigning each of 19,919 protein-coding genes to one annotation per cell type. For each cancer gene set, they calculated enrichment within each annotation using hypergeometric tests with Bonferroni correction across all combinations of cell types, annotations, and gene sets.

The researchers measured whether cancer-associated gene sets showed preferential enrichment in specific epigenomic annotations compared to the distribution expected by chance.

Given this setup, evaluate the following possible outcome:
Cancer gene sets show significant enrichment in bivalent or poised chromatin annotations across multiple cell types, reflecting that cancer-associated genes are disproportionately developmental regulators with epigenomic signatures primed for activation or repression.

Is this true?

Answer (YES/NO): YES